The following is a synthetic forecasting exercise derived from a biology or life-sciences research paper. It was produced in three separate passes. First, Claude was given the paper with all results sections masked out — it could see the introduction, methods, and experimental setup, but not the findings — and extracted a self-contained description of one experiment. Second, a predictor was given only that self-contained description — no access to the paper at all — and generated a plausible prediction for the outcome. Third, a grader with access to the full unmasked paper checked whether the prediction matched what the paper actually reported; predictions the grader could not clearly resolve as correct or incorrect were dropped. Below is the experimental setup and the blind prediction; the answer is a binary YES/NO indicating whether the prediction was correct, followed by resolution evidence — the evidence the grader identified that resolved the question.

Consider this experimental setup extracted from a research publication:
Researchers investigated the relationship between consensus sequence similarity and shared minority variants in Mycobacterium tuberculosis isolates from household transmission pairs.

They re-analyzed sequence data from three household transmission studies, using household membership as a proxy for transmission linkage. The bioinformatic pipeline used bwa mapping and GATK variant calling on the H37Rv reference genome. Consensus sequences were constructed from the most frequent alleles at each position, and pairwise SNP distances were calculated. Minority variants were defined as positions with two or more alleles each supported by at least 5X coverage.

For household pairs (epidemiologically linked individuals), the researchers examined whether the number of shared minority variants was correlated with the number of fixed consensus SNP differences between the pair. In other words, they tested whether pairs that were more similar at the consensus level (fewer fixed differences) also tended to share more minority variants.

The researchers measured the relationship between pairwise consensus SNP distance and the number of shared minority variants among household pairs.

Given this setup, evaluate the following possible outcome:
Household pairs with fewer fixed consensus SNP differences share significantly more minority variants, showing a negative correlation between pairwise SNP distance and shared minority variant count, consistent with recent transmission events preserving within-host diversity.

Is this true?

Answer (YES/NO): NO